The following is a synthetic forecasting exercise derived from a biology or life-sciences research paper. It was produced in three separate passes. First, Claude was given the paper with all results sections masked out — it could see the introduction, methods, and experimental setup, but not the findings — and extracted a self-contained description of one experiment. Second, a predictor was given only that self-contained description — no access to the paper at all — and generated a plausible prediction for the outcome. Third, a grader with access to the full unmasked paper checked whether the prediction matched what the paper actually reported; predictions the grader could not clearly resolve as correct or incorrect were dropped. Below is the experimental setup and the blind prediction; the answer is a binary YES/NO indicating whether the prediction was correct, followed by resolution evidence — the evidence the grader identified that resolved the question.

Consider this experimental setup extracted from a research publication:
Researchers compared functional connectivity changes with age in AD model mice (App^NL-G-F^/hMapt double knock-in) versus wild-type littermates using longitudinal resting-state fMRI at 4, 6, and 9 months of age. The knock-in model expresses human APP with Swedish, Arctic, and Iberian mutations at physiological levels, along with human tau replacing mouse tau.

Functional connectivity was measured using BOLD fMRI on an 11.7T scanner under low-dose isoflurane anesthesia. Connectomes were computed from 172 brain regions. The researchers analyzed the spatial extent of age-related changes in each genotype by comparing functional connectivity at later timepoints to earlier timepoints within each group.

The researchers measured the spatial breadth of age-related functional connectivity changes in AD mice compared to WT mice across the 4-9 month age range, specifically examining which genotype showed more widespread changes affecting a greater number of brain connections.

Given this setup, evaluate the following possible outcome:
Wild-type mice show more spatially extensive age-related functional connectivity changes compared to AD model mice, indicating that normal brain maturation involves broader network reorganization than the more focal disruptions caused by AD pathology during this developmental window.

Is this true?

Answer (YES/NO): YES